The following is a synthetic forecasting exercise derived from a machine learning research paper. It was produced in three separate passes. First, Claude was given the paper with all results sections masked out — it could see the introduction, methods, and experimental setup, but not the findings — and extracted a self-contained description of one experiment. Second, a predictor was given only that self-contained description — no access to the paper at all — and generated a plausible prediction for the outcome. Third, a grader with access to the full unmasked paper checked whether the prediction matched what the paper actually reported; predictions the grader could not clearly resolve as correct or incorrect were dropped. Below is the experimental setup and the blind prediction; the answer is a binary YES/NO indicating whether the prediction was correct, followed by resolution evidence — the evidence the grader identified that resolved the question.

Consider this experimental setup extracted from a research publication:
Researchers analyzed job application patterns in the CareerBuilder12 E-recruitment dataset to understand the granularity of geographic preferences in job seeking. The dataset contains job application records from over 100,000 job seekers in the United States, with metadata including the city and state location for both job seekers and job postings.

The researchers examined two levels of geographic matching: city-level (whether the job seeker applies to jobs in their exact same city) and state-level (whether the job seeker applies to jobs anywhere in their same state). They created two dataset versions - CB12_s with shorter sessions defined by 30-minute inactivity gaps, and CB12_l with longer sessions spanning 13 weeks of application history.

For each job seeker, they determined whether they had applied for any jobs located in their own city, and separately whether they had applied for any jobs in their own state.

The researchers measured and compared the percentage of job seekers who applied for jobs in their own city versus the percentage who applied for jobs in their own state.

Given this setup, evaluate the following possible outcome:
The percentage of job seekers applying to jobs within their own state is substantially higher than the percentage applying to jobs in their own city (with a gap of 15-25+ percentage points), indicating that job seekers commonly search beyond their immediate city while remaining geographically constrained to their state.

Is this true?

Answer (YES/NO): YES